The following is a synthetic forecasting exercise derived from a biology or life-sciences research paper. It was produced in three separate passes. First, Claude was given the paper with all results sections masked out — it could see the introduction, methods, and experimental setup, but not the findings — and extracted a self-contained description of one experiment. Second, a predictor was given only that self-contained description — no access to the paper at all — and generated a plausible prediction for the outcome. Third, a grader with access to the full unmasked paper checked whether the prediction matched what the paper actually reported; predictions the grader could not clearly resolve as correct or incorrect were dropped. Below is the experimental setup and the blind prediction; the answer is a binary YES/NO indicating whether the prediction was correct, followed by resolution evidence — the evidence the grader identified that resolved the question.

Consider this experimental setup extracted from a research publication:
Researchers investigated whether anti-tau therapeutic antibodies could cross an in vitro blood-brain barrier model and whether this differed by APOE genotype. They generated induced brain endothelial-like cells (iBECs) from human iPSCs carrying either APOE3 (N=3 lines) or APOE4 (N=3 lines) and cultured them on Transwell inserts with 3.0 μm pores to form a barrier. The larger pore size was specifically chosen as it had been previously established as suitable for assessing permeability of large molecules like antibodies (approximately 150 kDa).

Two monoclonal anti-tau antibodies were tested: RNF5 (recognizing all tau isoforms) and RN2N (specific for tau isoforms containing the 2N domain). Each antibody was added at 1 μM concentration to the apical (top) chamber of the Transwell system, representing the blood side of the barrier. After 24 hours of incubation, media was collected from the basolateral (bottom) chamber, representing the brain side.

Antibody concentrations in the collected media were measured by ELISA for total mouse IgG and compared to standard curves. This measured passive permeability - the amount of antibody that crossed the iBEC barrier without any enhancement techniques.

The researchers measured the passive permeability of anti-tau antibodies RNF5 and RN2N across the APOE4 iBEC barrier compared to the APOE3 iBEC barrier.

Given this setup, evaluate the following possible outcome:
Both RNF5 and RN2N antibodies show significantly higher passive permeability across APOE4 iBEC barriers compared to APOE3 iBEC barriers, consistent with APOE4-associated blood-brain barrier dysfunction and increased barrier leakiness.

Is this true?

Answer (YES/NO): NO